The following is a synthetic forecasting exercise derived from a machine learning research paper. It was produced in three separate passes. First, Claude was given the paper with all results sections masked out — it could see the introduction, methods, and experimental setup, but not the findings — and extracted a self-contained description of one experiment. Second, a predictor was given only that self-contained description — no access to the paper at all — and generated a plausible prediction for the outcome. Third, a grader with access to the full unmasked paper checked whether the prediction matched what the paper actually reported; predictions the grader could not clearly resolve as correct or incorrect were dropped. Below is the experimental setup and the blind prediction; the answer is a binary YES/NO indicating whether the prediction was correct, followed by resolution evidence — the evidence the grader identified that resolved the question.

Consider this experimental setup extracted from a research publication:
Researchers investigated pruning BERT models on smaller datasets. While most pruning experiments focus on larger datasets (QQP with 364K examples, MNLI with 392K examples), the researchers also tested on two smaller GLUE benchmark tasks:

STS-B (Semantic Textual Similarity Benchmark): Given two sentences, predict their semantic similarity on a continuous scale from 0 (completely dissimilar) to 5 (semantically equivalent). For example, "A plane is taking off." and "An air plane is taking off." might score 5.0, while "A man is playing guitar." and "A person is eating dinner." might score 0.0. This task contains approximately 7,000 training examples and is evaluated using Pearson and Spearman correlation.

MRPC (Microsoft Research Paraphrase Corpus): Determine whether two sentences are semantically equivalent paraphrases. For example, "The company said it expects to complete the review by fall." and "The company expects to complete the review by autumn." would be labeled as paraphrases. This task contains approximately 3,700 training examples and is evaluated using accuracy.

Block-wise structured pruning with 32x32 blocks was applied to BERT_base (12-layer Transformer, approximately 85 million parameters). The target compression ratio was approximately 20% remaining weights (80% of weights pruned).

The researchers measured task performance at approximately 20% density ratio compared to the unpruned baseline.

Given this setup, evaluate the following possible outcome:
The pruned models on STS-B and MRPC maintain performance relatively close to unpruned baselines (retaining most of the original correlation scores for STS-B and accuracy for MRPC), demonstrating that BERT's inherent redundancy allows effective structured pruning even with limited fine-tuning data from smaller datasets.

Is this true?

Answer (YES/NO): YES